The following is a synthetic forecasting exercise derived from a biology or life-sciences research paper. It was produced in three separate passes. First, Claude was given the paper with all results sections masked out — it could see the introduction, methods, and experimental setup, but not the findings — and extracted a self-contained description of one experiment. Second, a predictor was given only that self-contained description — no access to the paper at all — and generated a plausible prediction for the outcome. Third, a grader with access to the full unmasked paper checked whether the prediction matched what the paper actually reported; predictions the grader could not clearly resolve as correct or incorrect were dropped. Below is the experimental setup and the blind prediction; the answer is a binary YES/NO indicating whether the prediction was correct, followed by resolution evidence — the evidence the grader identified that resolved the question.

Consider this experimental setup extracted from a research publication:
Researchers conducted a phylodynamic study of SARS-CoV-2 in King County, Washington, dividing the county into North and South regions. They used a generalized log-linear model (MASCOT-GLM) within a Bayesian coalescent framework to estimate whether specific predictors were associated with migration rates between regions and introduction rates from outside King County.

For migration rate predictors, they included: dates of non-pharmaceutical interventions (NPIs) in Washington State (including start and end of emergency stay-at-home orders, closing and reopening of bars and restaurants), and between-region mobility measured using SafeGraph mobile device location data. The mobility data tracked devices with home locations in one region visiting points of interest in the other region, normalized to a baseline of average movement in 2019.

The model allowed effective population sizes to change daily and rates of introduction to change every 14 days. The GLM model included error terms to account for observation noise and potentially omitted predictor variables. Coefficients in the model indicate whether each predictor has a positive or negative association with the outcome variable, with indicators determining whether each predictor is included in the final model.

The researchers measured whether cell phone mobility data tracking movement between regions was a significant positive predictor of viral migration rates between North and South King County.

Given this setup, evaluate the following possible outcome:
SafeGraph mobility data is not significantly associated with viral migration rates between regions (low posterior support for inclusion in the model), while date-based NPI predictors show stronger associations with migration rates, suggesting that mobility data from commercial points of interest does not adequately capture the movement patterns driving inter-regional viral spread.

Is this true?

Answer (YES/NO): NO